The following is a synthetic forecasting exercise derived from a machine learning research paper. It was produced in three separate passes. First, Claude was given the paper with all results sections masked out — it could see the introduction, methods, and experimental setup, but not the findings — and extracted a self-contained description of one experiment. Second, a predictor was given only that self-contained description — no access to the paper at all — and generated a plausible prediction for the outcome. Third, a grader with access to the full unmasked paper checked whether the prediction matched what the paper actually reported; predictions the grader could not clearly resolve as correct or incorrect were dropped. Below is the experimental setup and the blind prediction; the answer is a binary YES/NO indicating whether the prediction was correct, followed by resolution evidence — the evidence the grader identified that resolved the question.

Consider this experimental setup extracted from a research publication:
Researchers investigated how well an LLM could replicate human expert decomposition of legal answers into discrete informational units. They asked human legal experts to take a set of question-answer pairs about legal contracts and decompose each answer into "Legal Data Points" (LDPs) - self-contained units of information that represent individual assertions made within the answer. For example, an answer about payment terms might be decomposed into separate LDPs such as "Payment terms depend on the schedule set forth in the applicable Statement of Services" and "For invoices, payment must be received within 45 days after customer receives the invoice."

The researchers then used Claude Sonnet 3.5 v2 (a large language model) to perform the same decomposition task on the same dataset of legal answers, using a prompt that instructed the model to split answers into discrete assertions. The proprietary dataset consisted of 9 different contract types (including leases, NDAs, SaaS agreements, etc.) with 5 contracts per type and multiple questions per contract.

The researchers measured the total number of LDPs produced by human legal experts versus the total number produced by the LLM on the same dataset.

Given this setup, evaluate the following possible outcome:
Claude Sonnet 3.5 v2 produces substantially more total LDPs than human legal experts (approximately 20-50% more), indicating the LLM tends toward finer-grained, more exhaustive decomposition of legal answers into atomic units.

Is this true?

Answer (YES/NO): NO